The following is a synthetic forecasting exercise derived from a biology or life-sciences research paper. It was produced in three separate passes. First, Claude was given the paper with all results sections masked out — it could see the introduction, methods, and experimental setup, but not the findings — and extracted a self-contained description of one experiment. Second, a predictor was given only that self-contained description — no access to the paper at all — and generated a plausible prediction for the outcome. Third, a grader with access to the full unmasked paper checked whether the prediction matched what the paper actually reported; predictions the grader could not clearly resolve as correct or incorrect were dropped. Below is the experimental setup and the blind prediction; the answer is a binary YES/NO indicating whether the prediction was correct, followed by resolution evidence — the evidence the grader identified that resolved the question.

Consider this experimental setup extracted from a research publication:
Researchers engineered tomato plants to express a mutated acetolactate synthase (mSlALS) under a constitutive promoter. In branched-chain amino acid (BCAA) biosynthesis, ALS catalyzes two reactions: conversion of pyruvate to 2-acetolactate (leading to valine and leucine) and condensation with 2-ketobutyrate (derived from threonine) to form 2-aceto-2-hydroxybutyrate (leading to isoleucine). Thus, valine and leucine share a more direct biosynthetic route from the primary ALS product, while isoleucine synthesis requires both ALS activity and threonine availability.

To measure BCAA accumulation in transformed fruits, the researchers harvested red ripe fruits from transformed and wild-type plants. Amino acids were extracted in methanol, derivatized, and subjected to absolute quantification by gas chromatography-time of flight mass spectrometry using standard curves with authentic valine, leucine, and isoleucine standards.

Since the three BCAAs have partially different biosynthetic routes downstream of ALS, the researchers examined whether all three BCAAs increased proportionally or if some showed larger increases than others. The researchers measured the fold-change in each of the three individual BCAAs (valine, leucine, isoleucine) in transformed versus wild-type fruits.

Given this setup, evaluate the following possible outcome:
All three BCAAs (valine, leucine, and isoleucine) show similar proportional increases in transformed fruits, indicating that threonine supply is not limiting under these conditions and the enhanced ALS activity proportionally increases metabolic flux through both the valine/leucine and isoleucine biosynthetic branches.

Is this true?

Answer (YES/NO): NO